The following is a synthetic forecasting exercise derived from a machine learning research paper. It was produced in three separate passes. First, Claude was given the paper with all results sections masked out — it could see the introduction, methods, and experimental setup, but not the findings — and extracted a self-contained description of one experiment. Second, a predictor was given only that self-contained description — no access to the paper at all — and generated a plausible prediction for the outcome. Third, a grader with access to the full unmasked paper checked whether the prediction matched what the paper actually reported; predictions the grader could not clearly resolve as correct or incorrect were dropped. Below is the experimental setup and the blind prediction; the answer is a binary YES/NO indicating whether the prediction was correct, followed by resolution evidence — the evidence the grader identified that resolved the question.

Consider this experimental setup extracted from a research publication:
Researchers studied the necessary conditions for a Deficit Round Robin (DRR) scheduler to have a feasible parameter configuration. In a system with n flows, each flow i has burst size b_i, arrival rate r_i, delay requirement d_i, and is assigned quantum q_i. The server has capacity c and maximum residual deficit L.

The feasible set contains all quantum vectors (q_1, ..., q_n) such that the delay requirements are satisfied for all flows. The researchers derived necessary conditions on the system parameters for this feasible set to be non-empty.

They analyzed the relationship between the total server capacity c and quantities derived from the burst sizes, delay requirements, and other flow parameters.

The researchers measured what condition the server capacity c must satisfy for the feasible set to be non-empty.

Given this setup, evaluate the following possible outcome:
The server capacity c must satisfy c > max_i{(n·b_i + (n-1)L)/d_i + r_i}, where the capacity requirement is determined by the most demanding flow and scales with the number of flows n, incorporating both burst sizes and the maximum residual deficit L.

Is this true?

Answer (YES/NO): NO